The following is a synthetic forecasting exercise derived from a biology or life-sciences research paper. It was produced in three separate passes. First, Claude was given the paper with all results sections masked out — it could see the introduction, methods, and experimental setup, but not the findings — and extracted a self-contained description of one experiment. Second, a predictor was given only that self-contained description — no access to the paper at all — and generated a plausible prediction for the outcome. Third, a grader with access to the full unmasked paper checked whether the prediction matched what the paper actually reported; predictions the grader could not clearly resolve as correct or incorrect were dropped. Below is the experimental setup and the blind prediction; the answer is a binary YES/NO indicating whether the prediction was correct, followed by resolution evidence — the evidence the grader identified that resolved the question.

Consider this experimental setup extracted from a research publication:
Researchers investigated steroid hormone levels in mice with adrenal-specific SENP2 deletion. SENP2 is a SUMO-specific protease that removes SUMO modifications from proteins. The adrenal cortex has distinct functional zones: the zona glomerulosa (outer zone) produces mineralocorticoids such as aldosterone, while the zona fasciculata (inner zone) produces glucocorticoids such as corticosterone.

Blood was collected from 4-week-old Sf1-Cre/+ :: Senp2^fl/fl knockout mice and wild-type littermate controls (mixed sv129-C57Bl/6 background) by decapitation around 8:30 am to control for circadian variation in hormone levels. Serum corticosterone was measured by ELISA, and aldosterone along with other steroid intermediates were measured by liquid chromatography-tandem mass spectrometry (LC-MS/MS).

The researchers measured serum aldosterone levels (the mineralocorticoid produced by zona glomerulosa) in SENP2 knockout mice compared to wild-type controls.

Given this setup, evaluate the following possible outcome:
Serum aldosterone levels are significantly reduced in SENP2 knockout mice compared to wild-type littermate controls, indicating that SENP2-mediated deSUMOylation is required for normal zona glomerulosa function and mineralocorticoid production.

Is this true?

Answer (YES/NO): NO